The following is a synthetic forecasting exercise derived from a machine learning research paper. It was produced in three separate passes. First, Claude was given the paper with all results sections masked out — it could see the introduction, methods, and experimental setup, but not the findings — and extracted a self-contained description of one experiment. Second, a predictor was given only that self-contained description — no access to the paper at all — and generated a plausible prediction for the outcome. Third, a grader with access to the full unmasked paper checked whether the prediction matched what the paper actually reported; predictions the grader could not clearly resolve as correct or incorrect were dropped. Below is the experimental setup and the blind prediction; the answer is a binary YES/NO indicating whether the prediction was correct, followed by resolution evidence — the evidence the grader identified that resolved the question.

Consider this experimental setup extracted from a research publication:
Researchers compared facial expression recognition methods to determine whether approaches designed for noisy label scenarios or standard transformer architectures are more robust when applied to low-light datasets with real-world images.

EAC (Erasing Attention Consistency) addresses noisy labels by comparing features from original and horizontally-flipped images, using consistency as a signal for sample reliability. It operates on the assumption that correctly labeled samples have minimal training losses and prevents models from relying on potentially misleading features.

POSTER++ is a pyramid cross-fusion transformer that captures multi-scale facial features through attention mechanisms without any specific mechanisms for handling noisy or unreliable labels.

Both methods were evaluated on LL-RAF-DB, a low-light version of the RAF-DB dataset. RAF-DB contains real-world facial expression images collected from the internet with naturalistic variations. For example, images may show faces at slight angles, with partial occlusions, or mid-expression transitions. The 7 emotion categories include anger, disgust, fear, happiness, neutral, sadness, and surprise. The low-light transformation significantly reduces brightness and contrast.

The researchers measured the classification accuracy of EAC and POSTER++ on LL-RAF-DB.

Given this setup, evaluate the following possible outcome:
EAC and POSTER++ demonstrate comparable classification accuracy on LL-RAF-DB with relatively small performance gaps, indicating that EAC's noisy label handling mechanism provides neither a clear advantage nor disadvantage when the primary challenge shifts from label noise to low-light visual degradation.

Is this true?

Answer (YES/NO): NO